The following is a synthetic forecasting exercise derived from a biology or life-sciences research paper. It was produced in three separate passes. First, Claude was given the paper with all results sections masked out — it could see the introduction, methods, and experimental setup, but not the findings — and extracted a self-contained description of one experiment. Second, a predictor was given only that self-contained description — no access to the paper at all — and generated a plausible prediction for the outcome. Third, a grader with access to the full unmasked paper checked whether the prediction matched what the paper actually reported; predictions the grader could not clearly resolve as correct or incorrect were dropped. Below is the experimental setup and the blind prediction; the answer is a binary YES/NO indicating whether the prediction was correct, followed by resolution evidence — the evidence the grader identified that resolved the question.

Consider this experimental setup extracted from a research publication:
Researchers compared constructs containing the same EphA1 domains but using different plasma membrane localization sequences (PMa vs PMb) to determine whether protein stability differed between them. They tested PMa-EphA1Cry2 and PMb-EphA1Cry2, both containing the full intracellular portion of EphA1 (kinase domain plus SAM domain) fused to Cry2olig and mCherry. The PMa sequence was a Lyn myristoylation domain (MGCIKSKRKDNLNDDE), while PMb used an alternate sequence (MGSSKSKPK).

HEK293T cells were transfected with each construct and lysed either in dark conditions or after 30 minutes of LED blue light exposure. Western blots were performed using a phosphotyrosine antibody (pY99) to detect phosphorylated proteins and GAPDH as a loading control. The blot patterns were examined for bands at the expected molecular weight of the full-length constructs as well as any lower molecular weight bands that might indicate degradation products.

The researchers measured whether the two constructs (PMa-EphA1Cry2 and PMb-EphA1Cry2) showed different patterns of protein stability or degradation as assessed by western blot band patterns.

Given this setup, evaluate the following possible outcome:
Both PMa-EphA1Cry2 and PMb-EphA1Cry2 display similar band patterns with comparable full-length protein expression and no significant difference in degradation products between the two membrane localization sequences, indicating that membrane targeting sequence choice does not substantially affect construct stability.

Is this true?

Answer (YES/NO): NO